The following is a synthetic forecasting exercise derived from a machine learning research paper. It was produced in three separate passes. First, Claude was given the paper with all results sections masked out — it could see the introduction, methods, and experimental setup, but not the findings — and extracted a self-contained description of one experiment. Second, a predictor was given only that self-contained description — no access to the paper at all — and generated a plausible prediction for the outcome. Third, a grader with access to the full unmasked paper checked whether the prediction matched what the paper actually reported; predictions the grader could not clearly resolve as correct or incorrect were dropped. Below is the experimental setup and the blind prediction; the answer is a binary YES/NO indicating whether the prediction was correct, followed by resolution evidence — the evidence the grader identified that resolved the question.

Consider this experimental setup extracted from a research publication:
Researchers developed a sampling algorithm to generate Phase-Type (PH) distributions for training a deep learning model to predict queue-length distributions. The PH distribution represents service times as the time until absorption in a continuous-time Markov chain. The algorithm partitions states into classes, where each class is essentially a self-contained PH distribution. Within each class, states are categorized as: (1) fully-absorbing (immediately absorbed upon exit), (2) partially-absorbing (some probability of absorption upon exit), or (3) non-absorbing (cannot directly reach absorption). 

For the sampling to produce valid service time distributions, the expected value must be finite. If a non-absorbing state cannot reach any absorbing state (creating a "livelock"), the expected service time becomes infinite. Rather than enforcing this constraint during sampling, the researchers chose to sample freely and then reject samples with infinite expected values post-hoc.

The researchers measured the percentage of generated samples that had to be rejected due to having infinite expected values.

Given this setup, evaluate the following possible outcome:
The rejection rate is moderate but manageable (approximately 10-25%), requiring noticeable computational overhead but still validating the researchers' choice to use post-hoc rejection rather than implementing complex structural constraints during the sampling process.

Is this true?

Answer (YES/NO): NO